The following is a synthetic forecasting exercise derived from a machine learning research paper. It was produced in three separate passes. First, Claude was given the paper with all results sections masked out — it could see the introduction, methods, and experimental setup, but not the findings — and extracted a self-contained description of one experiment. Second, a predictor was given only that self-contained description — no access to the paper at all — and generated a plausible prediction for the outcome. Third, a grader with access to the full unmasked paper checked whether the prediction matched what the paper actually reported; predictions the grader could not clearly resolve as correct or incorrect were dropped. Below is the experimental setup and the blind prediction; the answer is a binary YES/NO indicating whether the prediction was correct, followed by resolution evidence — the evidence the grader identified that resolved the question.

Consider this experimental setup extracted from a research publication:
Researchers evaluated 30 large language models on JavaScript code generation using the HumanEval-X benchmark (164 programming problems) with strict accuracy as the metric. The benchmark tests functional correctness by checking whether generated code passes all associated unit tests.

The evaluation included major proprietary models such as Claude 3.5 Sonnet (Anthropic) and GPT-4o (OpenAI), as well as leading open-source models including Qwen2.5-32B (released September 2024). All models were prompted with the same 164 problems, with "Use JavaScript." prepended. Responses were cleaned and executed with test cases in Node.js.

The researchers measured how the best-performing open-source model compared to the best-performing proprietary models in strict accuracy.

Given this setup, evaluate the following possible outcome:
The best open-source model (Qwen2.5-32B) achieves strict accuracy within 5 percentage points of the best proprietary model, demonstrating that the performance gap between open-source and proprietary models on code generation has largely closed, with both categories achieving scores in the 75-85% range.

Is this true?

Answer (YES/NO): NO